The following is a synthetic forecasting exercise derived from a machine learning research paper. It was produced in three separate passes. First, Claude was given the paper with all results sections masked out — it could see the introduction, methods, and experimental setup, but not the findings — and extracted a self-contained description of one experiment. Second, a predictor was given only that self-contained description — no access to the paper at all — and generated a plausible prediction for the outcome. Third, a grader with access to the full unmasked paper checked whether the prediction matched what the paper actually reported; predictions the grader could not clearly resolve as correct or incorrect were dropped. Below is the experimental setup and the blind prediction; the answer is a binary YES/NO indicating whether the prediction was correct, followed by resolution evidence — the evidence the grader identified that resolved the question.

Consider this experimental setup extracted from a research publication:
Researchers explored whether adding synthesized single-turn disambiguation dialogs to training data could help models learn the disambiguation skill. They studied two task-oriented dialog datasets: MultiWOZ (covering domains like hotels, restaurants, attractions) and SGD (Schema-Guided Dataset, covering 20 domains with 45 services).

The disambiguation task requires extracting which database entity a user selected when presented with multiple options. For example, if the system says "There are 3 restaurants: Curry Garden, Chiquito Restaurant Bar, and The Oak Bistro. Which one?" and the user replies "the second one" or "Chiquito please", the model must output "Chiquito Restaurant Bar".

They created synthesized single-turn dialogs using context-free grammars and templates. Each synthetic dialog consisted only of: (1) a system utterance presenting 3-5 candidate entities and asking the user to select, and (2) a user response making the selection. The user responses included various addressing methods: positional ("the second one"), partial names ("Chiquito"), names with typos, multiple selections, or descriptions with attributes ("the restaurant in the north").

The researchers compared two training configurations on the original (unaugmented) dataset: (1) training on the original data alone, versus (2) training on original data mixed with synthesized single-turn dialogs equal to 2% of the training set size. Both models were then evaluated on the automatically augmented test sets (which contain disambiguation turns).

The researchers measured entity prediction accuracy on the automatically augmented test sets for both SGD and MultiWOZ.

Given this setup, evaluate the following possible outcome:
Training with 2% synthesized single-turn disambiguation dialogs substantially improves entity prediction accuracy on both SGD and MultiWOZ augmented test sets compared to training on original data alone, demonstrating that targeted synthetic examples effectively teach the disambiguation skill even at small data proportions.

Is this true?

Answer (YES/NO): NO